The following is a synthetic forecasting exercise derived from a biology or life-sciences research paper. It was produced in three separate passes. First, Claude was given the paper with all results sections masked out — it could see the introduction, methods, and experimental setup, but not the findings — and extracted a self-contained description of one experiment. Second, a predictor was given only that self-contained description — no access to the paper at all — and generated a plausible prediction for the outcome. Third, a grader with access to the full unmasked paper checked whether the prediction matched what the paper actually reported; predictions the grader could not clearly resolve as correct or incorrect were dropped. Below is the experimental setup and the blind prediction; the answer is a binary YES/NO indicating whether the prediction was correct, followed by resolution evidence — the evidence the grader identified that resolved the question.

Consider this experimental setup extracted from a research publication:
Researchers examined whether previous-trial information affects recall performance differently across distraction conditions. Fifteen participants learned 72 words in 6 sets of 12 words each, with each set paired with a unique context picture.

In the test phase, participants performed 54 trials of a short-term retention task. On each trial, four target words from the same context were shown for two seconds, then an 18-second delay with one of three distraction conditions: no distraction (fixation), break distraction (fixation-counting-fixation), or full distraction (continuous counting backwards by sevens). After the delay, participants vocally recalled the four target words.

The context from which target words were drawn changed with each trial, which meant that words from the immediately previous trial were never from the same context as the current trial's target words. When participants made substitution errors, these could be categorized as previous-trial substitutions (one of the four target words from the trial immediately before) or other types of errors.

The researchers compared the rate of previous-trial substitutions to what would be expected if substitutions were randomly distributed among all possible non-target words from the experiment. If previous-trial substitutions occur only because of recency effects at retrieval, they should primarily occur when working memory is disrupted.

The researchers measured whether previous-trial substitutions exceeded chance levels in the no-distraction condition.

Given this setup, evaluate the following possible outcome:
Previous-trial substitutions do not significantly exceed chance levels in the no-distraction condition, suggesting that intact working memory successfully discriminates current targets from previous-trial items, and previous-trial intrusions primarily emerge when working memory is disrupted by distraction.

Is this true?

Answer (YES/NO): NO